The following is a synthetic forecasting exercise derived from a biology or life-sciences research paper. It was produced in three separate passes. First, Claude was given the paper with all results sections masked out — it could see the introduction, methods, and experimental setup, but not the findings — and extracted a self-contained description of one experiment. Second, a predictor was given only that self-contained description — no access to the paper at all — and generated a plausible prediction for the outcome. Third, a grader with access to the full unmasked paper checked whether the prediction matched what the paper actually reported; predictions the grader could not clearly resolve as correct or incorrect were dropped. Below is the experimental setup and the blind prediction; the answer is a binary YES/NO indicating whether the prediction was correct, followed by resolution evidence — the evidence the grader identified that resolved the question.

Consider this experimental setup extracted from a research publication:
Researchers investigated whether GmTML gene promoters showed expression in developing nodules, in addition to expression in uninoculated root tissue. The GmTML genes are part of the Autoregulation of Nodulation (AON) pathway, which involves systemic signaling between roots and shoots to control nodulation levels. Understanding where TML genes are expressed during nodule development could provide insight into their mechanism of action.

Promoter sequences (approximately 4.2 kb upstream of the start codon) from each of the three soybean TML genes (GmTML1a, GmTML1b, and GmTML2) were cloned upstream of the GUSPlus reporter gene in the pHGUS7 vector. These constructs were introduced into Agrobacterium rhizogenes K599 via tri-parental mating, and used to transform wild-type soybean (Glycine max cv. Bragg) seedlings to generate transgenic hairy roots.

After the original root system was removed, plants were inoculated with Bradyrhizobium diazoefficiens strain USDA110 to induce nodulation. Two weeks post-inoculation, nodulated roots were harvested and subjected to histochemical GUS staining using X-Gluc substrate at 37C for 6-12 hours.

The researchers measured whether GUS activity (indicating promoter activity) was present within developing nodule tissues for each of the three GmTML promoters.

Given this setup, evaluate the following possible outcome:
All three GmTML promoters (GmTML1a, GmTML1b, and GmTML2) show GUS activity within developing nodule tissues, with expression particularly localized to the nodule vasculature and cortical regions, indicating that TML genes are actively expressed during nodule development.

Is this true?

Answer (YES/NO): YES